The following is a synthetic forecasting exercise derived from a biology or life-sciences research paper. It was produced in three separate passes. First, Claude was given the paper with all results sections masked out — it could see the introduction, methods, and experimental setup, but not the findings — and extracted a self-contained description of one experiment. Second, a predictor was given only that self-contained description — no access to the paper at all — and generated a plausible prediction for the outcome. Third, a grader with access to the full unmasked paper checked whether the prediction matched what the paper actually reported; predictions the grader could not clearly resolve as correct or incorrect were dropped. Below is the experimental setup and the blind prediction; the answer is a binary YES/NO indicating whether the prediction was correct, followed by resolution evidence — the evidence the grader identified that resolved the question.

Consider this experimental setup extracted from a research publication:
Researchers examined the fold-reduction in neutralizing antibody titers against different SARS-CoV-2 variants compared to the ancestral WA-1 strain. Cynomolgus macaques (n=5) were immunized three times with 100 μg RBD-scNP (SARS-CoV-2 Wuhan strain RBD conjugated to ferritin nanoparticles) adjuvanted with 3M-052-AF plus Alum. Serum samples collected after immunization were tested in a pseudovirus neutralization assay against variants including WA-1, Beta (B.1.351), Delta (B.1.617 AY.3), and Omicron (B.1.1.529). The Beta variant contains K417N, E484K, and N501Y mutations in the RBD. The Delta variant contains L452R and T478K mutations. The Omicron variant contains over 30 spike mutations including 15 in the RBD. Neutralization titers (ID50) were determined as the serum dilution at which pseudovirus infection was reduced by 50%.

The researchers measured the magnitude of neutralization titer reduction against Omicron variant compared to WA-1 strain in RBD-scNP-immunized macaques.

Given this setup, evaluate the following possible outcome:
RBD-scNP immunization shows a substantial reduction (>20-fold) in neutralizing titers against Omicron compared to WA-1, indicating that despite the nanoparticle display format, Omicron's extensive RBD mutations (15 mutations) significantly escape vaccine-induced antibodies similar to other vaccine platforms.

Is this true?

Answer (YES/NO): NO